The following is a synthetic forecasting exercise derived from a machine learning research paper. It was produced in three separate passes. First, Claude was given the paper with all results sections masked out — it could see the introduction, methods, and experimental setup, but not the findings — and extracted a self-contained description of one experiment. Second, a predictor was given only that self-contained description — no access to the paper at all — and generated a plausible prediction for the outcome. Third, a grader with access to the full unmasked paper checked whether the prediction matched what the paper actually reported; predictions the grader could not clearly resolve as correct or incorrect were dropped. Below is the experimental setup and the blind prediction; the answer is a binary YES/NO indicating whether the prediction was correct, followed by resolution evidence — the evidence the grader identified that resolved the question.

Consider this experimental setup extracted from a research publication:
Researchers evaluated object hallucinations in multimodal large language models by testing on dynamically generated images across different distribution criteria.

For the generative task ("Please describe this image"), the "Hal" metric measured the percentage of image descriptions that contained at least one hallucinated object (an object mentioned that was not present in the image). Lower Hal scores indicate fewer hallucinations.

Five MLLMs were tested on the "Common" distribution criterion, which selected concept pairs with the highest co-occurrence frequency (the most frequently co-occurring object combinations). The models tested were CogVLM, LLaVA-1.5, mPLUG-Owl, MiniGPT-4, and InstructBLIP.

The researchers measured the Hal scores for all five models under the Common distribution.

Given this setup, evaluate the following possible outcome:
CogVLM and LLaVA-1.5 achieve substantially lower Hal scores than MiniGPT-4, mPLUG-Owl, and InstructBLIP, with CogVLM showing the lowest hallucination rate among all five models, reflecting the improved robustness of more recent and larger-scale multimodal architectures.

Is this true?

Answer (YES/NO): NO